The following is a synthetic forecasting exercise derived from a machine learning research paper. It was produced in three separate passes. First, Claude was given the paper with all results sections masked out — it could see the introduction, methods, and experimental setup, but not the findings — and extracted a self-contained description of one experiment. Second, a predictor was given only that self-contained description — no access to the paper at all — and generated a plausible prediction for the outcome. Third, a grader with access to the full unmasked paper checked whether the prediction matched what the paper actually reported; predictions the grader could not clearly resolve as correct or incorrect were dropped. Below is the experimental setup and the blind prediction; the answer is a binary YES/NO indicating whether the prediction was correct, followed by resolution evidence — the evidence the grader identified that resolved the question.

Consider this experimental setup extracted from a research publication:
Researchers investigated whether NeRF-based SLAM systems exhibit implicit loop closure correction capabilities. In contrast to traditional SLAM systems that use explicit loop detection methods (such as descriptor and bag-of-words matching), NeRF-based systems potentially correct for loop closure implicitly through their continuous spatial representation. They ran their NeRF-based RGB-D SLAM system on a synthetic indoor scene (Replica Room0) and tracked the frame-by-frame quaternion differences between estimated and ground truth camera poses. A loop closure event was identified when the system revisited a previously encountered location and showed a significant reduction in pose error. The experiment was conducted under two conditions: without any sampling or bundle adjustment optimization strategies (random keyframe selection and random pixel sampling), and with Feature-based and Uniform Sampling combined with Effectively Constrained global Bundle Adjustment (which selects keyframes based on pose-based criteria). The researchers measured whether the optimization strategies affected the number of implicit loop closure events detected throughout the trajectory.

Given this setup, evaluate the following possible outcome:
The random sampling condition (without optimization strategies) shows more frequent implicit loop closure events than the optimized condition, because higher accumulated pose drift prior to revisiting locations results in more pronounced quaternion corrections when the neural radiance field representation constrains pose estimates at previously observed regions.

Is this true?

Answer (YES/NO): NO